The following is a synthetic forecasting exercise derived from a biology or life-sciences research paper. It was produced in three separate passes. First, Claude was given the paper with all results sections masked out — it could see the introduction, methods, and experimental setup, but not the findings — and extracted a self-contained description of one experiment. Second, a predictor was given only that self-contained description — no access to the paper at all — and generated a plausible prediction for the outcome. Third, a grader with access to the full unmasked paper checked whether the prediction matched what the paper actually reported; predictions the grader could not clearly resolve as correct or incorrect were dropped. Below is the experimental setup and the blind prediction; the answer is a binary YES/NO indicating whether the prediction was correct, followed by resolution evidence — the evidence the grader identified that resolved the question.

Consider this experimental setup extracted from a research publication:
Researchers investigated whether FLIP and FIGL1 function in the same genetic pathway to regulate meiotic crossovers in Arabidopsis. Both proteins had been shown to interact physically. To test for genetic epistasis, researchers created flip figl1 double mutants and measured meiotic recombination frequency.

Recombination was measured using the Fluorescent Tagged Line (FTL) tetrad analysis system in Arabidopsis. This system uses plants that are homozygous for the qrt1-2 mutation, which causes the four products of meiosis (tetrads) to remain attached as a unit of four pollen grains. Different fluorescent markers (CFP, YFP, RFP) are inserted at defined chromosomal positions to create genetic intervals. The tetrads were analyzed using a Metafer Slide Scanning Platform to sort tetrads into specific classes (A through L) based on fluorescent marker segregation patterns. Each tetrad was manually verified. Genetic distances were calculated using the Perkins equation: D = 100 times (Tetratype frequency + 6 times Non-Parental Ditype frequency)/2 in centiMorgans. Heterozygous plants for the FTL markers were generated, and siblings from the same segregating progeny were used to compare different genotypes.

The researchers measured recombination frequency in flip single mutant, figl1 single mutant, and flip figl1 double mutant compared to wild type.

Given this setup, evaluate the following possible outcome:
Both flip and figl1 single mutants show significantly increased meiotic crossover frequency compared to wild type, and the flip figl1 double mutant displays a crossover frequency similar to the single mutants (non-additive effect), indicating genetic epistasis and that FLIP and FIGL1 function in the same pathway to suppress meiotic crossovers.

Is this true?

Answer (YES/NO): YES